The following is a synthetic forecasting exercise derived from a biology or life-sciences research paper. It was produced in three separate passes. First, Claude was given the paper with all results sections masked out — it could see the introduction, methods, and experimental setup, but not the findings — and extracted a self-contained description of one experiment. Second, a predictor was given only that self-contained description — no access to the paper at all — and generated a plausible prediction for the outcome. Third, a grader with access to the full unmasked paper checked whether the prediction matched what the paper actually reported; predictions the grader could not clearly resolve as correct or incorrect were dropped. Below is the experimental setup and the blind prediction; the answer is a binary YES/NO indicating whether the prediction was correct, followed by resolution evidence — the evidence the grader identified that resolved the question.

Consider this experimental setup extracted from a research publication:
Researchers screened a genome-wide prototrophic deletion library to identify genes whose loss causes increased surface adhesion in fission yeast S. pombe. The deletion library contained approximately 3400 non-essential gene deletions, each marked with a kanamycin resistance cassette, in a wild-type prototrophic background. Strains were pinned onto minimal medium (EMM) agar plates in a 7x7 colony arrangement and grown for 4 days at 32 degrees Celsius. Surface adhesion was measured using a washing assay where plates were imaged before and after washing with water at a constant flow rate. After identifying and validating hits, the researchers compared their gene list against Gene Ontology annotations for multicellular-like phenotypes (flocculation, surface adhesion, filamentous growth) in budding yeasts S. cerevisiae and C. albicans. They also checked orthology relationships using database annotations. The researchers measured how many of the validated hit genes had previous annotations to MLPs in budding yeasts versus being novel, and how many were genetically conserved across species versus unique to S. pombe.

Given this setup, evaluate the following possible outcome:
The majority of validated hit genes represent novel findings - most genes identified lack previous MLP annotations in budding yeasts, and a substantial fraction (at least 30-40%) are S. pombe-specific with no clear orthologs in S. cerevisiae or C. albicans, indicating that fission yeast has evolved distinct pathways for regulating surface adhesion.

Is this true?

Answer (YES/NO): NO